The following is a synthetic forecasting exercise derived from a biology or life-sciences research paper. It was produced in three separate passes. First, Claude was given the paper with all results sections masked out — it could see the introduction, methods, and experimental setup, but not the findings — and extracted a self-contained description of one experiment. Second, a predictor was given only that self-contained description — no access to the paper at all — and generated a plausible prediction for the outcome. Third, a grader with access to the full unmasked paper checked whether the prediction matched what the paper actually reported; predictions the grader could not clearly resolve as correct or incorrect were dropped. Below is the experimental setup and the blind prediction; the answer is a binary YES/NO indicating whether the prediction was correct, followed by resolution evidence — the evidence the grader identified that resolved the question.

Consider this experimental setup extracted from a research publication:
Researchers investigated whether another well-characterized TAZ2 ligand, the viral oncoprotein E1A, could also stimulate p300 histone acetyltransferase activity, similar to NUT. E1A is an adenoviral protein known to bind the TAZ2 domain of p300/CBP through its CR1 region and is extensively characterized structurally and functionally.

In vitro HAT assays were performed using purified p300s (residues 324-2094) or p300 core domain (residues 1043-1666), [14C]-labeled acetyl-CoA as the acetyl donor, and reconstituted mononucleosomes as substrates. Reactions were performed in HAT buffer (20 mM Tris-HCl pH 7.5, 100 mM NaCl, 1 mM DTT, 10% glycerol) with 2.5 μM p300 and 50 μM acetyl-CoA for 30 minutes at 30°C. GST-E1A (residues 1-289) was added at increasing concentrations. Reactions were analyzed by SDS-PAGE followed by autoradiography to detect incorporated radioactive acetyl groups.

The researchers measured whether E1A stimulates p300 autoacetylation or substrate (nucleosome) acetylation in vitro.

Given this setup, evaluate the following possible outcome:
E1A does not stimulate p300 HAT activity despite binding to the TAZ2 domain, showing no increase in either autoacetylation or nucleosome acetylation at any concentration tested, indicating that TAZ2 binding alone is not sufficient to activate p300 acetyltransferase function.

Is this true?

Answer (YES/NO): NO